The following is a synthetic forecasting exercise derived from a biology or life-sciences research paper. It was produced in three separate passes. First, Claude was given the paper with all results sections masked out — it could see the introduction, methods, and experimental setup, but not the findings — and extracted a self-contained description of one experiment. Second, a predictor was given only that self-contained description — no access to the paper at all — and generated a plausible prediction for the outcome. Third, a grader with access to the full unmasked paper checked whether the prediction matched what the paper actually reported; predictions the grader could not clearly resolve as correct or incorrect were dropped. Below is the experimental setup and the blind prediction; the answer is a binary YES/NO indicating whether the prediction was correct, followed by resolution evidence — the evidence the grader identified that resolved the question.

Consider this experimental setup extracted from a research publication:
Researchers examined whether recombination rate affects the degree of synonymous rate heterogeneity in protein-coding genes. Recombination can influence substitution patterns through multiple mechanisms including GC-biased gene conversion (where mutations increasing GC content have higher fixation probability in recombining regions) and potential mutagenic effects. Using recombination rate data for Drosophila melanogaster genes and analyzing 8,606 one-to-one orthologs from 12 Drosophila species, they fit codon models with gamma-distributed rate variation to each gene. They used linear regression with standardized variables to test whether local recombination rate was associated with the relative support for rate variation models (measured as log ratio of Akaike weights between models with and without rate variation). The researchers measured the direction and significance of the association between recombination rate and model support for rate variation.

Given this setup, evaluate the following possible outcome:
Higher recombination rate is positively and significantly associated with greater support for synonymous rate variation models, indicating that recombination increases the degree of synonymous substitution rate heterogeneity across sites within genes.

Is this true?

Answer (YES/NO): YES